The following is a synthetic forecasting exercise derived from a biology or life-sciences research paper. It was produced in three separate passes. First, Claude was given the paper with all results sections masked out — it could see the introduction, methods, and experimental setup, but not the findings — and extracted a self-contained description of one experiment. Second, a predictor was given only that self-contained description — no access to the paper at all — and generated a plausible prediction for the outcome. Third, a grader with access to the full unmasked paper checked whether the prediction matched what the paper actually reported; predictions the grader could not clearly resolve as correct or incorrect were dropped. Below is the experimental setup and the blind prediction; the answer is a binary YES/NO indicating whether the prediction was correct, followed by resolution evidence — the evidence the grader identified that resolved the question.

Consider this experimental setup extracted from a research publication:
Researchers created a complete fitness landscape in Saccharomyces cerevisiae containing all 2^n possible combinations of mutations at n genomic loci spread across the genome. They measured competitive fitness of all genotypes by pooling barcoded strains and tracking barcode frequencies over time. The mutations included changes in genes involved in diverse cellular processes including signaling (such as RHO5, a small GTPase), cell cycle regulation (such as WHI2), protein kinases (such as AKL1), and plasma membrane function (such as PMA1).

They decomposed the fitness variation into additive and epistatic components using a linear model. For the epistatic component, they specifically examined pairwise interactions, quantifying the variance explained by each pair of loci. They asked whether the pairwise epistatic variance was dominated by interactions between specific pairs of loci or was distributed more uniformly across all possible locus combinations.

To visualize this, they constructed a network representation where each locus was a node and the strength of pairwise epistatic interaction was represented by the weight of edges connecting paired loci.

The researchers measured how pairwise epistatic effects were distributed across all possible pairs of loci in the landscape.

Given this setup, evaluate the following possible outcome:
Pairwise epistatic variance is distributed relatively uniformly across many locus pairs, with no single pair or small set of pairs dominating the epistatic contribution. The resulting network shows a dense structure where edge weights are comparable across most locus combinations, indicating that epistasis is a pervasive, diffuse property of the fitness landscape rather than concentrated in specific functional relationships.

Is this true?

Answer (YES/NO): NO